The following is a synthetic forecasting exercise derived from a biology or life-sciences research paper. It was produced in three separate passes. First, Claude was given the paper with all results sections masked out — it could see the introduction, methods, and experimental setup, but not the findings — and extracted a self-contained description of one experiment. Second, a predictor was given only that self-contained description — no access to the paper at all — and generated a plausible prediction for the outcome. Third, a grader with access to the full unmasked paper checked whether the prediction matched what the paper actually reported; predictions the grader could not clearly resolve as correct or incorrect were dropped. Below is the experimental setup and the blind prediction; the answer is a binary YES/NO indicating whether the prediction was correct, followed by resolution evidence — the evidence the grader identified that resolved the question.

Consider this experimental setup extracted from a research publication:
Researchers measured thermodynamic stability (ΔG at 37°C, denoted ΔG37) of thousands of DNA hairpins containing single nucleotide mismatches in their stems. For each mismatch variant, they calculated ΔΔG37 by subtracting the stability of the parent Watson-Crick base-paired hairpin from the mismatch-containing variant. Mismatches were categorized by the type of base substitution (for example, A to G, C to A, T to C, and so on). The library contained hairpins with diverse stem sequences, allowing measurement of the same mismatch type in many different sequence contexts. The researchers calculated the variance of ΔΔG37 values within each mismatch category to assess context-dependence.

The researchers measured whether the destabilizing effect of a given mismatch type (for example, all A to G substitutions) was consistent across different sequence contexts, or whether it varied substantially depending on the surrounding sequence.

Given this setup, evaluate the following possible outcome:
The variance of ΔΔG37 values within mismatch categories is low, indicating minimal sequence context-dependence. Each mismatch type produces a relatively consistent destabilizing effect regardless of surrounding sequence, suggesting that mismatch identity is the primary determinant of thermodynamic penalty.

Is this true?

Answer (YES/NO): NO